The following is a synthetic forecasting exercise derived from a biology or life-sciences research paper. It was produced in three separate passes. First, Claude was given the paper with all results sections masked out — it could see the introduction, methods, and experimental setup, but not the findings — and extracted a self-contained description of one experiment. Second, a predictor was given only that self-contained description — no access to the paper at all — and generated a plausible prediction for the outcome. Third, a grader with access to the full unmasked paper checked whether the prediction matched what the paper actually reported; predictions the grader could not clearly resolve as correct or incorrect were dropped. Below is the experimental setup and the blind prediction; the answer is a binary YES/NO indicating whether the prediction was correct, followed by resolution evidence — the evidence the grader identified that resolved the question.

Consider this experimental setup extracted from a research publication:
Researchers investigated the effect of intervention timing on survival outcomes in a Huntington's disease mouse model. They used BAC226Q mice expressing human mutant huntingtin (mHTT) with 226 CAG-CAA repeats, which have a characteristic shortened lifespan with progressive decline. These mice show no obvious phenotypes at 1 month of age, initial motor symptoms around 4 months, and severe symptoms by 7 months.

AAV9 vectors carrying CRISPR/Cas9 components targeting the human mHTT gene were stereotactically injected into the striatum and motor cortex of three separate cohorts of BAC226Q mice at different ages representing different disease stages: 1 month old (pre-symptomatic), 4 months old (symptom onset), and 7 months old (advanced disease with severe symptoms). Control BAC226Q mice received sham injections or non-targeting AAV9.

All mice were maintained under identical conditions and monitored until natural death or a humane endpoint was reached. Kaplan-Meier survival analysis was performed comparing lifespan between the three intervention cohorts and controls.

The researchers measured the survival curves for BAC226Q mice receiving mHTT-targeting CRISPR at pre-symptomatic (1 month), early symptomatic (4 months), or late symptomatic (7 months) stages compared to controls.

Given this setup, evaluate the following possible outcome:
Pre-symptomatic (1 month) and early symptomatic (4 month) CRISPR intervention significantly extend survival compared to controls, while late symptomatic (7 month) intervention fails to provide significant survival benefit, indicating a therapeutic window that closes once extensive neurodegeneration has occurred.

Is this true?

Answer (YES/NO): NO